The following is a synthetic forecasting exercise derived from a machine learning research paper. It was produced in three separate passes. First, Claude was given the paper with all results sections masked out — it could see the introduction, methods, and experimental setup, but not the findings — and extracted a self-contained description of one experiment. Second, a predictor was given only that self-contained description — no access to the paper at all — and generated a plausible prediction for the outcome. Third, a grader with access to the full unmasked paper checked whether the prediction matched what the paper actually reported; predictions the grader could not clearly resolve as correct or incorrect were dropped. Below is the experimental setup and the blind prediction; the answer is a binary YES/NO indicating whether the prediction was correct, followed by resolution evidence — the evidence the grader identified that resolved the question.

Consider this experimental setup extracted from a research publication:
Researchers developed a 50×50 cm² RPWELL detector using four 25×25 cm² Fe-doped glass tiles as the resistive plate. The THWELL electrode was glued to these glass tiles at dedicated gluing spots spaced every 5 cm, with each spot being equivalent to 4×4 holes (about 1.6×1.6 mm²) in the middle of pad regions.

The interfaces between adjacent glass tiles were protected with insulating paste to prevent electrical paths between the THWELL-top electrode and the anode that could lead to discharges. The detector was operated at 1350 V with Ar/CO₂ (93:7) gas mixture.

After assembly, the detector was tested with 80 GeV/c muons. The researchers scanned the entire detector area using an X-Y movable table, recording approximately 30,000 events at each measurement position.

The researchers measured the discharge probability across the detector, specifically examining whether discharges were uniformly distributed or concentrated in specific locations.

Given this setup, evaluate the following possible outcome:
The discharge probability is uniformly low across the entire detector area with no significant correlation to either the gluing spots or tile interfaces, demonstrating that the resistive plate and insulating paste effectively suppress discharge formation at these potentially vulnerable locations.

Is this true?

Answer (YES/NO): NO